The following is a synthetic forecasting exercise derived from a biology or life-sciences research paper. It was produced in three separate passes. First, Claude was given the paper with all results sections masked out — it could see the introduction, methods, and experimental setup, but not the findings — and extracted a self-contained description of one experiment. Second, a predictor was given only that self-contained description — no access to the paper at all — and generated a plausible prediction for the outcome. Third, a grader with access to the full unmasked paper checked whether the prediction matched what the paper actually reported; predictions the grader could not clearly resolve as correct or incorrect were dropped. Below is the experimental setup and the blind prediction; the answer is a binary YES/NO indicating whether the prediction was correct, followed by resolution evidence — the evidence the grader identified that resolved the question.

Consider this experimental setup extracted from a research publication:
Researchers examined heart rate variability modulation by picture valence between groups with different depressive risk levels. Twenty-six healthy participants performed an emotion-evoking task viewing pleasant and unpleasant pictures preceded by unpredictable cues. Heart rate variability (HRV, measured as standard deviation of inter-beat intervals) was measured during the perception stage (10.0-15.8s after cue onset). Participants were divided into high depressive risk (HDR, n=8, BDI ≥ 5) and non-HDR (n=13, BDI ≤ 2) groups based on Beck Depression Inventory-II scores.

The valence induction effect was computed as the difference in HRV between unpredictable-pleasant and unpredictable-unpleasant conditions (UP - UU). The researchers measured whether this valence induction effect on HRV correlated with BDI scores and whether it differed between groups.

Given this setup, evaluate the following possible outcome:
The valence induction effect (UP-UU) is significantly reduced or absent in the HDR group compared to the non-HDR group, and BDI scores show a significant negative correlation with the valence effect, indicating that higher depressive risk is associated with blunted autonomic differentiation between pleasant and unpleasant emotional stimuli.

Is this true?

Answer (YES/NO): YES